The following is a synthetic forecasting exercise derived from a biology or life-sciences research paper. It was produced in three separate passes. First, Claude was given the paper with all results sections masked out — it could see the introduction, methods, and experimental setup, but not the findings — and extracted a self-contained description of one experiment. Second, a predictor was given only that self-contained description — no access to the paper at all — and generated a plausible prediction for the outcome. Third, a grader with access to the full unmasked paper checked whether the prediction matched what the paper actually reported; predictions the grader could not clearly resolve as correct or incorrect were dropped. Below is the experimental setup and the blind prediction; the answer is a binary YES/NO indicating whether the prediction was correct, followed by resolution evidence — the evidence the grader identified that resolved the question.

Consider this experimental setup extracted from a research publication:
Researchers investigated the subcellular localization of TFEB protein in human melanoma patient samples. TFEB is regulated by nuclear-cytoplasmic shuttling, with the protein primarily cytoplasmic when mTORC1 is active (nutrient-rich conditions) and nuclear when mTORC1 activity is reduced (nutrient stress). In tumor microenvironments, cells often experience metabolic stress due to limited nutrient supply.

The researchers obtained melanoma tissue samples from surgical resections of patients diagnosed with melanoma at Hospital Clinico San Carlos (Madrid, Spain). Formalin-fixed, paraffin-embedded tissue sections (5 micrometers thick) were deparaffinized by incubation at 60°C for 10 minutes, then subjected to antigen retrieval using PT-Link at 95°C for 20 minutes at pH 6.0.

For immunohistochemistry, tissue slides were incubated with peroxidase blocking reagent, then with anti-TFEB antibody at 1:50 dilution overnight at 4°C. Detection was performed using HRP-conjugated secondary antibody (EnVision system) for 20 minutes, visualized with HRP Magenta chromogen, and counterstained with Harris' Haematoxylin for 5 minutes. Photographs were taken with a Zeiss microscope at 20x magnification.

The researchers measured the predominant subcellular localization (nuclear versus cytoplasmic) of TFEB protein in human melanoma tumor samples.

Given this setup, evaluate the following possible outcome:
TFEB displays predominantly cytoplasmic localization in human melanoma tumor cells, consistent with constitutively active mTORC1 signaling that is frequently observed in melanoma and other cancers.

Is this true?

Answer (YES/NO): NO